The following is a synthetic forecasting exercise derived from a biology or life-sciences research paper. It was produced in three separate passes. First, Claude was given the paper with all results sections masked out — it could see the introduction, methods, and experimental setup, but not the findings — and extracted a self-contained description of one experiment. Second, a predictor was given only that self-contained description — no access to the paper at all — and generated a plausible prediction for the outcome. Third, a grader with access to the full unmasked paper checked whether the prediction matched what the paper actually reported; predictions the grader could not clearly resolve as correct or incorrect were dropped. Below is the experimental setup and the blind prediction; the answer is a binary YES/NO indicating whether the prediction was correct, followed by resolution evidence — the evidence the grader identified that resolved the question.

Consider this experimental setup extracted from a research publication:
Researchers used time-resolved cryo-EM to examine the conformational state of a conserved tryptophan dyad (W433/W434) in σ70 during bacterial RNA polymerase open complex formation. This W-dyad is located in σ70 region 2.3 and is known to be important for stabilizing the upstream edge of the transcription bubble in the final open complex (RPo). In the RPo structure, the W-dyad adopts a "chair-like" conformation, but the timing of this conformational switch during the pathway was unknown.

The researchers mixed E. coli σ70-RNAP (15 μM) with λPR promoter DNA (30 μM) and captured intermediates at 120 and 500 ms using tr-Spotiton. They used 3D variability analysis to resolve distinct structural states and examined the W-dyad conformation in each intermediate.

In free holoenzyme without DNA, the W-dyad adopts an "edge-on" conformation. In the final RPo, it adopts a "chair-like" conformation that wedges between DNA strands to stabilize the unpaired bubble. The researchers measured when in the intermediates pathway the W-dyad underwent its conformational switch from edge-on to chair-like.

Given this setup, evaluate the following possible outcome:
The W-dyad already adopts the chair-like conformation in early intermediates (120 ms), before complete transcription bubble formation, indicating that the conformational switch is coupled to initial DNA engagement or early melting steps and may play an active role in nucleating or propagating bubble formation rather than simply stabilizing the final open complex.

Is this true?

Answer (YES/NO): NO